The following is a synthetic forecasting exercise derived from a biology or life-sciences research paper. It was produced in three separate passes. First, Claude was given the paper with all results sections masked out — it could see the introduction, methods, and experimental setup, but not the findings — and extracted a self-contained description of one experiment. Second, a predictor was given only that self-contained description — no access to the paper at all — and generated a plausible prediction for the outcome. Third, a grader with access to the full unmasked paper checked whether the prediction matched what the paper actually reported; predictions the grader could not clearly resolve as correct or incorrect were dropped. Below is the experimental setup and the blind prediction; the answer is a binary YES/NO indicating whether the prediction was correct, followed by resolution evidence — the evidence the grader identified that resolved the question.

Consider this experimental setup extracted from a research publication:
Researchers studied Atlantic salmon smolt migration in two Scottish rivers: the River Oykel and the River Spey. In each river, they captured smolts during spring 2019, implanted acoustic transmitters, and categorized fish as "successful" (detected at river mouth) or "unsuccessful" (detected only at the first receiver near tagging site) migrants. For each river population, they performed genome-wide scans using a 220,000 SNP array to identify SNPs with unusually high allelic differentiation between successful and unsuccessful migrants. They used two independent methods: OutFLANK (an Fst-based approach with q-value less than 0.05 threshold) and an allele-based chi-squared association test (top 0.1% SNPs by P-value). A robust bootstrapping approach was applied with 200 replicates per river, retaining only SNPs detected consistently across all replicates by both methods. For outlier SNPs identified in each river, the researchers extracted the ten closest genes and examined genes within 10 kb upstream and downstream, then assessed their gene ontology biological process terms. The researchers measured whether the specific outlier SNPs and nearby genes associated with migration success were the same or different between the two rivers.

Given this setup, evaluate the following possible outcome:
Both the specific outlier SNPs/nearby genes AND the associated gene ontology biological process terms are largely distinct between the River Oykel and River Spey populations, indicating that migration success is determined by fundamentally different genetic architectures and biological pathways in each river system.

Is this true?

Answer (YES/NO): NO